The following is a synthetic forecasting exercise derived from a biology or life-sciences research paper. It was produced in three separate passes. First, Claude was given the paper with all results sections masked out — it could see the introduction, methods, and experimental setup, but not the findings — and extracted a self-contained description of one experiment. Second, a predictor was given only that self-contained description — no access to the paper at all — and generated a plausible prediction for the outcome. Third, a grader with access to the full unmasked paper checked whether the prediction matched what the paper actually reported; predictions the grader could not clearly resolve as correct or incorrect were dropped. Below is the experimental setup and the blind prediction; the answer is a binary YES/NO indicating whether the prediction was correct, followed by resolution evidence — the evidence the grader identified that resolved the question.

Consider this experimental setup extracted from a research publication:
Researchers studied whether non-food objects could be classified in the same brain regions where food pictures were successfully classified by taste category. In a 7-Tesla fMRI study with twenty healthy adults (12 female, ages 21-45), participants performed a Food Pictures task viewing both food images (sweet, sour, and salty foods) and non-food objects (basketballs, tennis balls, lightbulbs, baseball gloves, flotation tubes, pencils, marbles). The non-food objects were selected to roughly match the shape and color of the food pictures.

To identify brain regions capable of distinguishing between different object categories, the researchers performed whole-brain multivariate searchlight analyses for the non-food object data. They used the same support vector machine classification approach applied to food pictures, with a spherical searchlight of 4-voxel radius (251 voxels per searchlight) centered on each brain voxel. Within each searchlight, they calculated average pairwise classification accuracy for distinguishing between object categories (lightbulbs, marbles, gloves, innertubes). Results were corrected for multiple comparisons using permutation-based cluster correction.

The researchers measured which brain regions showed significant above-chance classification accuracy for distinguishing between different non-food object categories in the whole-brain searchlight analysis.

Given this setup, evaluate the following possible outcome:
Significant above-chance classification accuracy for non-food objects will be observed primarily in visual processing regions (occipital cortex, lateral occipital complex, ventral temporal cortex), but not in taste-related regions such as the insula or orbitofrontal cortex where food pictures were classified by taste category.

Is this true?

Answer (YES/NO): YES